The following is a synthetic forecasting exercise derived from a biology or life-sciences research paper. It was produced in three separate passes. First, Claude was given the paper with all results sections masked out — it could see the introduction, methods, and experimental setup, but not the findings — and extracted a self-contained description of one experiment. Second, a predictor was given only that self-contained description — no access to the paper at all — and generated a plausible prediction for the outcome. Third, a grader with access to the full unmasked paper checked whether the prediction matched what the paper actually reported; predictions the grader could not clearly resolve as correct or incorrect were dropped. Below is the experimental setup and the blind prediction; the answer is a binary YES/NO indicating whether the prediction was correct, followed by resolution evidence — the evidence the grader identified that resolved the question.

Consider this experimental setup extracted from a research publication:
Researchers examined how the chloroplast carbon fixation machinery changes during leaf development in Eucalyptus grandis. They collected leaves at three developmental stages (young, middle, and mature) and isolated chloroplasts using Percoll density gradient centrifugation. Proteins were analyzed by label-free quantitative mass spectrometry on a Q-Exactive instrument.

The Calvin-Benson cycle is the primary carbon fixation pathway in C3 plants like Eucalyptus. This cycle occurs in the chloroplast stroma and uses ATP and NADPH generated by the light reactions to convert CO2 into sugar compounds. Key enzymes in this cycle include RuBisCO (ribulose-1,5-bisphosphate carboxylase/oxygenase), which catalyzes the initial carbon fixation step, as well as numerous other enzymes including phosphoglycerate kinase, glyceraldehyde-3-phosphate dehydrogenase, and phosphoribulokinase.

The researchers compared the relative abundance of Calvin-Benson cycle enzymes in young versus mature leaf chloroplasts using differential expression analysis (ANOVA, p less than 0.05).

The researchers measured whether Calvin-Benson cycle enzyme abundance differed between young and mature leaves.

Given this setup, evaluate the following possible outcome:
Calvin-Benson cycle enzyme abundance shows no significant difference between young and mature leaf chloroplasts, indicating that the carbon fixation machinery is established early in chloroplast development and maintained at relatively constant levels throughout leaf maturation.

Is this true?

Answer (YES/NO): NO